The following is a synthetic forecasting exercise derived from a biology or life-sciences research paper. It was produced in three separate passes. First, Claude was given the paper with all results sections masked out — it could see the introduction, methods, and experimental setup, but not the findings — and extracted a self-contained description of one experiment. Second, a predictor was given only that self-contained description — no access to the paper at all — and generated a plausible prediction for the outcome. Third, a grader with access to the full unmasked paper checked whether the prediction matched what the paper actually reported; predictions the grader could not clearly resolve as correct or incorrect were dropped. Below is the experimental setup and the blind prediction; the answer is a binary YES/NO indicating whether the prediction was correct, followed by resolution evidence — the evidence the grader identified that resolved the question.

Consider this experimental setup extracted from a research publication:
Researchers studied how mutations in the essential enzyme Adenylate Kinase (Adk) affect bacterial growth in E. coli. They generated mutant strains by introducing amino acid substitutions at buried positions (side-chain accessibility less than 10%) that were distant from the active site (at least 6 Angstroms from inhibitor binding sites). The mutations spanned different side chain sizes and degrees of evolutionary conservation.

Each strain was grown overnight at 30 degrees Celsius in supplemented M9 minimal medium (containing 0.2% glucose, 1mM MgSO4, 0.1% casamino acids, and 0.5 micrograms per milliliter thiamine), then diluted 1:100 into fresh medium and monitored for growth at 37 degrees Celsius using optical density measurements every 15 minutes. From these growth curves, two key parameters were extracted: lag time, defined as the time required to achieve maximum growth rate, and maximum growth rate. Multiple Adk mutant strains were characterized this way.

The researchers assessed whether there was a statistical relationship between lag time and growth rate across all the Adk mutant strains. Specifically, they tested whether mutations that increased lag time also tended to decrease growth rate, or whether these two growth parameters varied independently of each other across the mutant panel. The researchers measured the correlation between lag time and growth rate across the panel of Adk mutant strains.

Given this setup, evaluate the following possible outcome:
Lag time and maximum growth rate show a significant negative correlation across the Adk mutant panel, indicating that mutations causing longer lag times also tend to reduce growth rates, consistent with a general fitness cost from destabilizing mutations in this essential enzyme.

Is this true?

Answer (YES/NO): NO